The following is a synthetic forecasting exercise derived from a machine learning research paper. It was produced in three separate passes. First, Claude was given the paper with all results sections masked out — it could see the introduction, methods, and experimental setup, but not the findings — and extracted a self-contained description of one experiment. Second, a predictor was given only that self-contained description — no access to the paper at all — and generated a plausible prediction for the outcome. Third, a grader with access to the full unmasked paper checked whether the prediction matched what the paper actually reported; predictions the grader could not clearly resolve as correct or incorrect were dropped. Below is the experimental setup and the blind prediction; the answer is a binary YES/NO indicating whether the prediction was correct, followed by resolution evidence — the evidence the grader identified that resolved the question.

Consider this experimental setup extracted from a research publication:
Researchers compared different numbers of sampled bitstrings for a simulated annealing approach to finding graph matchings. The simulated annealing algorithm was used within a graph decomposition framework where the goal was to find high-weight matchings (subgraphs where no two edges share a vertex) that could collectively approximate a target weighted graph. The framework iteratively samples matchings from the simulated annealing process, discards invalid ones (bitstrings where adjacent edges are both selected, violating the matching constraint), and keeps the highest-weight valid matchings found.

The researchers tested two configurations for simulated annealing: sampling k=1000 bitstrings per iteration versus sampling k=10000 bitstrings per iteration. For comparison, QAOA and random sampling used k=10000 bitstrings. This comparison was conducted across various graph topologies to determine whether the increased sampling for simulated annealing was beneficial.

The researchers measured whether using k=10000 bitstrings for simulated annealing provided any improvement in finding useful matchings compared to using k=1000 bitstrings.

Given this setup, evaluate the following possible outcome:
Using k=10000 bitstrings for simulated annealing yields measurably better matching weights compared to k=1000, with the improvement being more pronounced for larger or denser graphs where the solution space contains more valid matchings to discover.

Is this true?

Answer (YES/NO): NO